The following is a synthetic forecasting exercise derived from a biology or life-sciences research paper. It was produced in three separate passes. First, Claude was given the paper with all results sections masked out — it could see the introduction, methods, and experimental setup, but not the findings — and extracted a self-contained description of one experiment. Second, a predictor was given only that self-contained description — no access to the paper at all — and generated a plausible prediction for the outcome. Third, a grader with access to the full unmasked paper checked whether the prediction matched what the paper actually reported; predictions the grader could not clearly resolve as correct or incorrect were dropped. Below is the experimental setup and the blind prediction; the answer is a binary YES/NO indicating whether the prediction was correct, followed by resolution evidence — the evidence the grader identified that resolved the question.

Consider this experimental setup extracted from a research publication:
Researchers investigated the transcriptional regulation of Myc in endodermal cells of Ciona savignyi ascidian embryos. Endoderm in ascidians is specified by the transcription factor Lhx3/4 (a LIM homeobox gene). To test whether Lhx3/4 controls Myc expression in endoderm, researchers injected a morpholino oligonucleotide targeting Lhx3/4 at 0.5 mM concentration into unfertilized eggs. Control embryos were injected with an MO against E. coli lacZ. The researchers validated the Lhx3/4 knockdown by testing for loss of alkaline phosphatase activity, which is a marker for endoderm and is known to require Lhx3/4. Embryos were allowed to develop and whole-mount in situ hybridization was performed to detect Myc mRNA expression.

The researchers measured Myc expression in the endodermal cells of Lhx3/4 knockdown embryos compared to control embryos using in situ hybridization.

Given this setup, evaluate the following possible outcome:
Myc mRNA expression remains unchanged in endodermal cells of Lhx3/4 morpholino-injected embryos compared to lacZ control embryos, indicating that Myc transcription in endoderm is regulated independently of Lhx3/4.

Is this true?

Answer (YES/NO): NO